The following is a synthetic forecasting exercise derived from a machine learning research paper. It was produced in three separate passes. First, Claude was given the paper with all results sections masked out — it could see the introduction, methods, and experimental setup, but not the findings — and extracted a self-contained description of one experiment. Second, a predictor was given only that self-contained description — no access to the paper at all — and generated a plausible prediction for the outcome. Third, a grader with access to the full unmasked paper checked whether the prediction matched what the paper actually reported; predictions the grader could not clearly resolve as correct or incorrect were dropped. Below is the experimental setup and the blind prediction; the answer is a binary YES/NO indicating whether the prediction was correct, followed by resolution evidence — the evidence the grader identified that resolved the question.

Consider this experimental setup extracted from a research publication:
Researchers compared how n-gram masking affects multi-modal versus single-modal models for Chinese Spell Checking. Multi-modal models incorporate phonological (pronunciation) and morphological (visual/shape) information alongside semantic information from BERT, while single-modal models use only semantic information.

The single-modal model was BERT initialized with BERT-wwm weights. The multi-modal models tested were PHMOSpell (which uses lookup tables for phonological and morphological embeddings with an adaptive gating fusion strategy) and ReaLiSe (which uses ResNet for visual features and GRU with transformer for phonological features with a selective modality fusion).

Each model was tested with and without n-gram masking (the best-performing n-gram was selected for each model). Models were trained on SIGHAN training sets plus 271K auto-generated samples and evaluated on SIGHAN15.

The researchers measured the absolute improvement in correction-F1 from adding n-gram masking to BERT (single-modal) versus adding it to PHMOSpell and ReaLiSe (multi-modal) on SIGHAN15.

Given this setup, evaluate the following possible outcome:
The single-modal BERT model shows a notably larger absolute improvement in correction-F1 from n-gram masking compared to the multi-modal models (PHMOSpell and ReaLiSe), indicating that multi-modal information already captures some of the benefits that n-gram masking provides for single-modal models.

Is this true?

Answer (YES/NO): NO